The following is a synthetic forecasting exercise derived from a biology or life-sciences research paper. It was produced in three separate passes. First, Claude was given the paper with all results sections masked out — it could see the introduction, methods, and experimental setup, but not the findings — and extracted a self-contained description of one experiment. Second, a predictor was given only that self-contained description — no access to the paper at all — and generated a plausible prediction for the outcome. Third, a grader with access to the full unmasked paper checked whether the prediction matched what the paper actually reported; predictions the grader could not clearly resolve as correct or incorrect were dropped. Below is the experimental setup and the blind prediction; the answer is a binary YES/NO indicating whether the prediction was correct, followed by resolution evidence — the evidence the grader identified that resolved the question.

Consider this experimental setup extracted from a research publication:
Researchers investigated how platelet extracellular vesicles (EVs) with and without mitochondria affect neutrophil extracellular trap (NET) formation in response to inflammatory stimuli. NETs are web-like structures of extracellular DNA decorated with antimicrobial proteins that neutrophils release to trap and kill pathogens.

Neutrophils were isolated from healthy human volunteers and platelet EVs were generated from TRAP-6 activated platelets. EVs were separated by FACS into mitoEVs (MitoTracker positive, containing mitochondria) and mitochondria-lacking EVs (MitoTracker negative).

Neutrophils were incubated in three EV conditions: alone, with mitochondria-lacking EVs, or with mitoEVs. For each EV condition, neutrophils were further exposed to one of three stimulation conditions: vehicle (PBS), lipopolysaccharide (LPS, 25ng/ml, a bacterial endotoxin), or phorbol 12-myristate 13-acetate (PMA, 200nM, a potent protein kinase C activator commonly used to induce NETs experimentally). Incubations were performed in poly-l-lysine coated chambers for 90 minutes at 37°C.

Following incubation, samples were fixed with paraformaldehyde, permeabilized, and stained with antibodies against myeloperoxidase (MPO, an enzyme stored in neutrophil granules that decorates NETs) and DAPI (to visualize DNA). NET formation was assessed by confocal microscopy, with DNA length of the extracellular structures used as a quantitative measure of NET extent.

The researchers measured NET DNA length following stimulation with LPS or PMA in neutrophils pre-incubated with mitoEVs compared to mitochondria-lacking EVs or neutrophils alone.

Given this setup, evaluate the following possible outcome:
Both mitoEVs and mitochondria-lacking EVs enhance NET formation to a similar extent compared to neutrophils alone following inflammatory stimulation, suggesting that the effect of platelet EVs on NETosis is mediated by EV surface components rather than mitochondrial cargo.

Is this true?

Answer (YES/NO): NO